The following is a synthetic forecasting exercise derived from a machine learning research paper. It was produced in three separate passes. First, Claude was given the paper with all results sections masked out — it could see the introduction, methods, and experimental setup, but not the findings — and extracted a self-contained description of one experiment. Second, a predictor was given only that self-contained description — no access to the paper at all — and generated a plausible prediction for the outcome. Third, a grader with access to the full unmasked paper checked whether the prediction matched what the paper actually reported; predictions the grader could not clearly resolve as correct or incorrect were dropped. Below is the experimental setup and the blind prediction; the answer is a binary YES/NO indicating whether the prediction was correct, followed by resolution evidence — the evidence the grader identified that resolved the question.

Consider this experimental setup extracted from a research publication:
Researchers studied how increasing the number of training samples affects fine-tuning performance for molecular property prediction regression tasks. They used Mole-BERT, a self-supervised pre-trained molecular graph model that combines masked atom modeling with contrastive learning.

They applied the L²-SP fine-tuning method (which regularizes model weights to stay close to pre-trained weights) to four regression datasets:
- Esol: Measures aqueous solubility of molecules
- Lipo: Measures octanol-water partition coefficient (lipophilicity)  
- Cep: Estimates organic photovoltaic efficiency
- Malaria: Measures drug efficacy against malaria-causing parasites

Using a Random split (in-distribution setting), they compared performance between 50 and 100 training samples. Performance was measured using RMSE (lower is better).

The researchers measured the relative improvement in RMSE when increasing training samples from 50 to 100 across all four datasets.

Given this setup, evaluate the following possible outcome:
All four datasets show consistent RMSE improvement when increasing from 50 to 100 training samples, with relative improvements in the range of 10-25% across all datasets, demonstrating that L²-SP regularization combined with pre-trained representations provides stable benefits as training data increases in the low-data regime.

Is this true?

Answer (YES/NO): NO